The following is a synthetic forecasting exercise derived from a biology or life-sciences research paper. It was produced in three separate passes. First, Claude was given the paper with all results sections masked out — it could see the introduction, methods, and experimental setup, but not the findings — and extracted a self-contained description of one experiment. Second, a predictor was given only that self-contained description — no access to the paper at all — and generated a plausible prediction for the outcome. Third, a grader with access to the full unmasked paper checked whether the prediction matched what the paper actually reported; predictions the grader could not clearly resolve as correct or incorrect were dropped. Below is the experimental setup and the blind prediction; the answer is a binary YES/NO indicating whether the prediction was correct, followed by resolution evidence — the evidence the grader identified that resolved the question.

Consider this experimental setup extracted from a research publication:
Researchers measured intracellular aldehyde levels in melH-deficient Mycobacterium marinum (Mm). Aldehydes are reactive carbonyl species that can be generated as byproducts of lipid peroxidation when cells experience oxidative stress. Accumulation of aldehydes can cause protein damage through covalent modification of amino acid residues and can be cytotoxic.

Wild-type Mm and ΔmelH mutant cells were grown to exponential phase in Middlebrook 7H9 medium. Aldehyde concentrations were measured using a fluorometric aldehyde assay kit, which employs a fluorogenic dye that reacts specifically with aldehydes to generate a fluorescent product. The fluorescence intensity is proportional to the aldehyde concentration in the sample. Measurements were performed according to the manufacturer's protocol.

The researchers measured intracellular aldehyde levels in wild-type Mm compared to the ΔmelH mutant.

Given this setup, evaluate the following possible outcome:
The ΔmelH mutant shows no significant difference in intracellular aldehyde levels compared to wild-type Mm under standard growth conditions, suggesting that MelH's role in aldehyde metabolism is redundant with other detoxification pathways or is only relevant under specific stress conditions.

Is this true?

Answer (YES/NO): NO